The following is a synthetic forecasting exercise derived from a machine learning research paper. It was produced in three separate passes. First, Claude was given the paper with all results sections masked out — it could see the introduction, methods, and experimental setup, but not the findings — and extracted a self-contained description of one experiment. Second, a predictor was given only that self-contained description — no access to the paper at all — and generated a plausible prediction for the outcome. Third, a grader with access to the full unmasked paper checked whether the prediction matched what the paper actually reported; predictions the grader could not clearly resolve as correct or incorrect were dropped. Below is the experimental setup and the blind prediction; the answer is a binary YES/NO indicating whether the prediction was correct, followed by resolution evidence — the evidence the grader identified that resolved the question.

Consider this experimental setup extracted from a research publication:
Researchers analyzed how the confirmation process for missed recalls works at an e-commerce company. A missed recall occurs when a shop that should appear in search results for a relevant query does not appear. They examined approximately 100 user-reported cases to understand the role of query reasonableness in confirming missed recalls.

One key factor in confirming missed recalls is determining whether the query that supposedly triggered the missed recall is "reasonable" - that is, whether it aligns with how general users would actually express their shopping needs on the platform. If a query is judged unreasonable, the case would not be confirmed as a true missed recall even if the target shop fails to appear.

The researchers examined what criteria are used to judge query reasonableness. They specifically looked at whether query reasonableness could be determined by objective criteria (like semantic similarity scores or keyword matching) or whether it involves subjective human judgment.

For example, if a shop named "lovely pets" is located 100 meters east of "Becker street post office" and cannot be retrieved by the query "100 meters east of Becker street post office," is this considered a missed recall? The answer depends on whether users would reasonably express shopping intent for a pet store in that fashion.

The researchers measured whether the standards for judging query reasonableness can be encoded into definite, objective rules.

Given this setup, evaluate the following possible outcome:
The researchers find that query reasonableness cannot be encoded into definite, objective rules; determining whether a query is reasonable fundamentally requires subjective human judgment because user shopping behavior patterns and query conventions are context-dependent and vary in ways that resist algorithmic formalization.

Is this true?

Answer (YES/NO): YES